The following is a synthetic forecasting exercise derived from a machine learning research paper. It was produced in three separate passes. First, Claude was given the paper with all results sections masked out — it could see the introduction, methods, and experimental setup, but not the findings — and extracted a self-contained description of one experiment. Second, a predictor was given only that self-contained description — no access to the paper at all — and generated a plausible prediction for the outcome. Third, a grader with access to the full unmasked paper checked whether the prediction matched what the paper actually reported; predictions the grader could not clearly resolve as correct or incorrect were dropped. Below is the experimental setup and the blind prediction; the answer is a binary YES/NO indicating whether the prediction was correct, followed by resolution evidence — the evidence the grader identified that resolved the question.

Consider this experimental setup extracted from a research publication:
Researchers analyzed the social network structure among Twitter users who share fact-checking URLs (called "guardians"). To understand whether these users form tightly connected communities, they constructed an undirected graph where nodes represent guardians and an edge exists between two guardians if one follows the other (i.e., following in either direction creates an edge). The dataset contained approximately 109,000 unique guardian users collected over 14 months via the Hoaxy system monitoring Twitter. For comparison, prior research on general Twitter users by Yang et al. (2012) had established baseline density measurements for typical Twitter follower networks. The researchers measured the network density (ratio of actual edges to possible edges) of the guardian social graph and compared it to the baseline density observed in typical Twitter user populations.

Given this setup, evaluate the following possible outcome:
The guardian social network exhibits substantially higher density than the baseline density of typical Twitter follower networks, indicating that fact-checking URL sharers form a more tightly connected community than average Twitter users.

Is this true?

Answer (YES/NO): YES